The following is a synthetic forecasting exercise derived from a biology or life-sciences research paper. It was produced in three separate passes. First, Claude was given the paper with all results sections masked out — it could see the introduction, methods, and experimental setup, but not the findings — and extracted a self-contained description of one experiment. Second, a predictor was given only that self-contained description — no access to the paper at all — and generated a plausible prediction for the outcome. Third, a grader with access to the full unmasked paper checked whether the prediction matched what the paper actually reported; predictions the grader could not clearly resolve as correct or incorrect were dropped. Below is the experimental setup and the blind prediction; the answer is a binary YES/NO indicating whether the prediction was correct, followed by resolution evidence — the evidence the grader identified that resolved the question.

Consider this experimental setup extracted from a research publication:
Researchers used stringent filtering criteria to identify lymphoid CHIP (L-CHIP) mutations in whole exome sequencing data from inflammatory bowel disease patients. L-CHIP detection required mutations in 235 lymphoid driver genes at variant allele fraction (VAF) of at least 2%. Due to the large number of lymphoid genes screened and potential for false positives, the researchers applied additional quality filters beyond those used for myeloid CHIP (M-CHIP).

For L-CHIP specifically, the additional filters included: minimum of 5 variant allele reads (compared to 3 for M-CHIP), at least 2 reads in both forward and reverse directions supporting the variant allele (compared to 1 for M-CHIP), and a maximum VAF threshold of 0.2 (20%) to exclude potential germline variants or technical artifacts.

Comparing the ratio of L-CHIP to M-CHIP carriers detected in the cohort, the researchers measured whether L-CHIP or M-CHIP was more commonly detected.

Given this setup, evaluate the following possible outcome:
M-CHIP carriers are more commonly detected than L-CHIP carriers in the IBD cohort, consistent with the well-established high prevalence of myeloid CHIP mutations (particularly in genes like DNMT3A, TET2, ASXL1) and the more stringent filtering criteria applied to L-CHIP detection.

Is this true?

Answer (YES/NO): YES